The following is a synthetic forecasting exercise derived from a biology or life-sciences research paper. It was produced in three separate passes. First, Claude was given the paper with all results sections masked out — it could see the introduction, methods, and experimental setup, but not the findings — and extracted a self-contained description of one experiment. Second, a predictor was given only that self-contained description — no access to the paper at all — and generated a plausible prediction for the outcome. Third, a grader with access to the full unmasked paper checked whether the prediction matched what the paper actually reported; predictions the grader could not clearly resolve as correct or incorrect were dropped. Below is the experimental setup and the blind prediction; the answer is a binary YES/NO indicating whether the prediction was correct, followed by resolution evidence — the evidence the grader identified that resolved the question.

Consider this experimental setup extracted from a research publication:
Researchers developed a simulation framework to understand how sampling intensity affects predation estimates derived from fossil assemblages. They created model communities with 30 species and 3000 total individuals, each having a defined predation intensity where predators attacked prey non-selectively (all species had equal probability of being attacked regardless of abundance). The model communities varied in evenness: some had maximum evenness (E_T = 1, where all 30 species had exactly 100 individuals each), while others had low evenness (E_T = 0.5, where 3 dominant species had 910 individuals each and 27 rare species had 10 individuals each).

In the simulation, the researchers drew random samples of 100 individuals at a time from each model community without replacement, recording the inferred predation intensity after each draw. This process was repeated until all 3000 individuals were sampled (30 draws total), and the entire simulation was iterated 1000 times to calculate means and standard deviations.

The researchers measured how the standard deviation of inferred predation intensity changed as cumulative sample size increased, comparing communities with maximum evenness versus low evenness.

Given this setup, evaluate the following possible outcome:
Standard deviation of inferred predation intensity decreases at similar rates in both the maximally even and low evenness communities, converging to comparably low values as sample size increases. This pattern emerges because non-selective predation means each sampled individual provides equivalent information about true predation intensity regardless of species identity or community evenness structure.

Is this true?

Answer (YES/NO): YES